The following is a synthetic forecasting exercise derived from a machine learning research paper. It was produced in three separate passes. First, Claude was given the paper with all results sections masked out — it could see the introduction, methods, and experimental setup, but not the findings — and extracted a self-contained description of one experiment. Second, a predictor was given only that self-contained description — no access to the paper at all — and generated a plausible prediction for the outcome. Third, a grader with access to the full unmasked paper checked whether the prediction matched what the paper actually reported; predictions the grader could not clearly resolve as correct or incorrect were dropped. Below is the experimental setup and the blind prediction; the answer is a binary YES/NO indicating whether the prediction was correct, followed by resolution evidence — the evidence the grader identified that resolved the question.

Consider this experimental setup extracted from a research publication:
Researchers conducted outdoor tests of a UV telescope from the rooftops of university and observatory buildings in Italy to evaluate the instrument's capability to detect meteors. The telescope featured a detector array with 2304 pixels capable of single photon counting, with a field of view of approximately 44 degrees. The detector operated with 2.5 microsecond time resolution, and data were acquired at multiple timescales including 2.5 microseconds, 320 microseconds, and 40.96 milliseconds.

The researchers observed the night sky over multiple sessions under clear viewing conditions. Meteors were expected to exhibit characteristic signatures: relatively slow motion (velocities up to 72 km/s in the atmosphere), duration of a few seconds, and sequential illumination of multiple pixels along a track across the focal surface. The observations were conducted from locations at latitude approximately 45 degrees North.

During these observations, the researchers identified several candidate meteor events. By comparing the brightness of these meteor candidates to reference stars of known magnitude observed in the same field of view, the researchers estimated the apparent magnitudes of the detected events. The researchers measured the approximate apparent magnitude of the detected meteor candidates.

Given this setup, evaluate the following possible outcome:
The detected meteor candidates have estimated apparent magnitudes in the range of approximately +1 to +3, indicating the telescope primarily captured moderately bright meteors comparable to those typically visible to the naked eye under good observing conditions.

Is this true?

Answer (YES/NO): NO